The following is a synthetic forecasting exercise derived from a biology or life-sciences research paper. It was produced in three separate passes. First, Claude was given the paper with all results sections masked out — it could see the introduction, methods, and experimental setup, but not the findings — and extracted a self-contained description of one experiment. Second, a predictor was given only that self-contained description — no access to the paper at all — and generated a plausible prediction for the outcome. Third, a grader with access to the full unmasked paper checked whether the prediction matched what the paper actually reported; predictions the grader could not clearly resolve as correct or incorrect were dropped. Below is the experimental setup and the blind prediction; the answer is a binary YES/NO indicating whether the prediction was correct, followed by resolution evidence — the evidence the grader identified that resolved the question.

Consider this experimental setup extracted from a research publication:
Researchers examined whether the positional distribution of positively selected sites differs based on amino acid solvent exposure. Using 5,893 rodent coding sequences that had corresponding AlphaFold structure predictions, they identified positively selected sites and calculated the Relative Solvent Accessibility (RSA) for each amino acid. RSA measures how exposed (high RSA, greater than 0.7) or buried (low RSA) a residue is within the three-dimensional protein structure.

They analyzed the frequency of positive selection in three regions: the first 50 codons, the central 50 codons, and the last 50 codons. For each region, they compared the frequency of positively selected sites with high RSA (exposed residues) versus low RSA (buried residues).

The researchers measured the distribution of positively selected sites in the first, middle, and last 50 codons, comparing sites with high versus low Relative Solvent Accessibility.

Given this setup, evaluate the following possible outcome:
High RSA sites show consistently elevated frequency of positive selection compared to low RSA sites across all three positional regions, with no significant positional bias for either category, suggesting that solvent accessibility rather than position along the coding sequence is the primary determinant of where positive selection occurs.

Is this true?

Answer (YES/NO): NO